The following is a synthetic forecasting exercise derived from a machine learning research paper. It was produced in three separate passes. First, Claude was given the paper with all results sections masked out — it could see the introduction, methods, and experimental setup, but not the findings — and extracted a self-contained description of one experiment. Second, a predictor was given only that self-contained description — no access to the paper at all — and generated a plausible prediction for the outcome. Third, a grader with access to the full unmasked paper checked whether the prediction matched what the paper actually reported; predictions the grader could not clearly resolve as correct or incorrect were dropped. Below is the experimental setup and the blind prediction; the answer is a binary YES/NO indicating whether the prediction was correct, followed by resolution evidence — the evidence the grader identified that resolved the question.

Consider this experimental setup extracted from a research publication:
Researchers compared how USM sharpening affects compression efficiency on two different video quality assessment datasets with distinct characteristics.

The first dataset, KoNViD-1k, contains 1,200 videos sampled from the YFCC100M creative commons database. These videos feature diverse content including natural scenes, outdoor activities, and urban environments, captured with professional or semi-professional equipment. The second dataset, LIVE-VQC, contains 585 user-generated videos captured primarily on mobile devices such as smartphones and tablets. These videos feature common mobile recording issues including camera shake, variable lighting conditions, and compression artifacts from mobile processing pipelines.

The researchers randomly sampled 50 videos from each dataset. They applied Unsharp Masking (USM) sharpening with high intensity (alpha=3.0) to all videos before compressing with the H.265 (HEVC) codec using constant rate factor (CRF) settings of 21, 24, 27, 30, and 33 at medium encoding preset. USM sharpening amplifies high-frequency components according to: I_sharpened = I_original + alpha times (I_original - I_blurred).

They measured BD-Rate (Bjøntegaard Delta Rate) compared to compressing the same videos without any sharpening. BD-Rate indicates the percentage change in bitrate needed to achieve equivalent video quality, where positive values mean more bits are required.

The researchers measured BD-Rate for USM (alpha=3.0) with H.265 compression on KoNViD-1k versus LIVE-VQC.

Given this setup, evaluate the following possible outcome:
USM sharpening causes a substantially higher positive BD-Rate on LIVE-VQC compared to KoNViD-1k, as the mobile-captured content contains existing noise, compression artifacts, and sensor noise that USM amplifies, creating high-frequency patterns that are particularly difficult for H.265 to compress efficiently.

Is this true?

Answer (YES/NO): YES